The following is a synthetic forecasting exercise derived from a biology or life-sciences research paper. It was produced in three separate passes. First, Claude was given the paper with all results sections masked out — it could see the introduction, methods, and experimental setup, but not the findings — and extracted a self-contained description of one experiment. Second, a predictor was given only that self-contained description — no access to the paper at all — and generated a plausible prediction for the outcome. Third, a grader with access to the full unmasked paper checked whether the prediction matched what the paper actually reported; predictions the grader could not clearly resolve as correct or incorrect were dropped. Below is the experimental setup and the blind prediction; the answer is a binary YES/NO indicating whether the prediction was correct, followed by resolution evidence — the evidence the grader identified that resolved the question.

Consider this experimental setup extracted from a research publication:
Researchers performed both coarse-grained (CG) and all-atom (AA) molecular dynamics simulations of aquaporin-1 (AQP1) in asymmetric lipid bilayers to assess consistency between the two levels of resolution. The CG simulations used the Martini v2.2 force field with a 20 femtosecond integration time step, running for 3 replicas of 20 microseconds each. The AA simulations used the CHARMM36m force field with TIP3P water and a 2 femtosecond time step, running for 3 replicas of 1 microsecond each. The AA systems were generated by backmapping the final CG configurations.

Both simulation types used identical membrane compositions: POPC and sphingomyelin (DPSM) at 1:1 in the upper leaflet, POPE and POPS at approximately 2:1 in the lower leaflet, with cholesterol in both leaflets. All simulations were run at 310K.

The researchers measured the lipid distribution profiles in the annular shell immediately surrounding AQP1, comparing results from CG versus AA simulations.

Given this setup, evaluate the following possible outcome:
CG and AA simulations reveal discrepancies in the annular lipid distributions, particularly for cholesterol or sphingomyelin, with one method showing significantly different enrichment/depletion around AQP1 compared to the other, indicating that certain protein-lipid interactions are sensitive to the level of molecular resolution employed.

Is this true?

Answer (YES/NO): NO